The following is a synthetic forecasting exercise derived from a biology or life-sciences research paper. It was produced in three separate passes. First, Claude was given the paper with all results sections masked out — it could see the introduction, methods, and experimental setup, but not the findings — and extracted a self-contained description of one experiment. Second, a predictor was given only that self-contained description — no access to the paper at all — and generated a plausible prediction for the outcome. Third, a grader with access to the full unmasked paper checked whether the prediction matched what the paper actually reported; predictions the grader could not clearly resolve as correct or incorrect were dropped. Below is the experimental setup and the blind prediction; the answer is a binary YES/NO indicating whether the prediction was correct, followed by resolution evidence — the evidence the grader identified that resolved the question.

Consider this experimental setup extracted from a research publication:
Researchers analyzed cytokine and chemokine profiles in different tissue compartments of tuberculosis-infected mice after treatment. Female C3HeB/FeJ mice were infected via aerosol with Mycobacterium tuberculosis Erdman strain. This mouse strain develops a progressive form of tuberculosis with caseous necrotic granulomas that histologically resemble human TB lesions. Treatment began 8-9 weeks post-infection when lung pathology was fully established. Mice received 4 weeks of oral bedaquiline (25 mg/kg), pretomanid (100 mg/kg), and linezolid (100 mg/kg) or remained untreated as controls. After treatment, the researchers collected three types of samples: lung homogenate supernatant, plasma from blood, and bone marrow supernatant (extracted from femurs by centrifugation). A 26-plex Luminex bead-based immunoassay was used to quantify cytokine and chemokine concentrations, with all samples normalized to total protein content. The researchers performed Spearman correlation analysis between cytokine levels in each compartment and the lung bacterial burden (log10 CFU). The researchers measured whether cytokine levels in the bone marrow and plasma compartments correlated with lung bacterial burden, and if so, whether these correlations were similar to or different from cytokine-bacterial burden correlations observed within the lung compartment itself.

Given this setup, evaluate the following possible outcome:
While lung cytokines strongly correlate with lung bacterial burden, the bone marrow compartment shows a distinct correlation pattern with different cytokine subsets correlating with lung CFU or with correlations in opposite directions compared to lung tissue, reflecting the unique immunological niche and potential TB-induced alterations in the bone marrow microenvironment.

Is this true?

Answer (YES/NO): NO